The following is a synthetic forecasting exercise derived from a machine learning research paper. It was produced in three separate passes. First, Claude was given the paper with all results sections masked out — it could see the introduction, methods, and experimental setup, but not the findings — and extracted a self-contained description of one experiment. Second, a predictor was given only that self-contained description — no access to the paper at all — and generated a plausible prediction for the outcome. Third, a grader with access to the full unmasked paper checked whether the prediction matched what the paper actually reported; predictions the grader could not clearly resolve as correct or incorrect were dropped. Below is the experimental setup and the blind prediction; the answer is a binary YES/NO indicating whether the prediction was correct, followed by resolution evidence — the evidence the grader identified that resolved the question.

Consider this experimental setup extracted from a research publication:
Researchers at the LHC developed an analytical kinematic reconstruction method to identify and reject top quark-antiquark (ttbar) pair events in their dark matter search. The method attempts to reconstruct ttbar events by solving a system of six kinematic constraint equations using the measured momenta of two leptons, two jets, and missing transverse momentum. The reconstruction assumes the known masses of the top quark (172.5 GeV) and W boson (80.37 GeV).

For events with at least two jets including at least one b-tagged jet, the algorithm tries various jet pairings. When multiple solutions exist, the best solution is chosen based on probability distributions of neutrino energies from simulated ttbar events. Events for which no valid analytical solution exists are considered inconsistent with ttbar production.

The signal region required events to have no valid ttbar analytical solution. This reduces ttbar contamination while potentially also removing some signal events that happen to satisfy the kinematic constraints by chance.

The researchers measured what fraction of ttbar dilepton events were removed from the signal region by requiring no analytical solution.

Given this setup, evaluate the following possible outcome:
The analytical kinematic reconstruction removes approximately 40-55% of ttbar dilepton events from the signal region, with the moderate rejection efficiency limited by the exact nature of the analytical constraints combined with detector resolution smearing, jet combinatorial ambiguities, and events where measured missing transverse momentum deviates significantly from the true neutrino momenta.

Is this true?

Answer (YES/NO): NO